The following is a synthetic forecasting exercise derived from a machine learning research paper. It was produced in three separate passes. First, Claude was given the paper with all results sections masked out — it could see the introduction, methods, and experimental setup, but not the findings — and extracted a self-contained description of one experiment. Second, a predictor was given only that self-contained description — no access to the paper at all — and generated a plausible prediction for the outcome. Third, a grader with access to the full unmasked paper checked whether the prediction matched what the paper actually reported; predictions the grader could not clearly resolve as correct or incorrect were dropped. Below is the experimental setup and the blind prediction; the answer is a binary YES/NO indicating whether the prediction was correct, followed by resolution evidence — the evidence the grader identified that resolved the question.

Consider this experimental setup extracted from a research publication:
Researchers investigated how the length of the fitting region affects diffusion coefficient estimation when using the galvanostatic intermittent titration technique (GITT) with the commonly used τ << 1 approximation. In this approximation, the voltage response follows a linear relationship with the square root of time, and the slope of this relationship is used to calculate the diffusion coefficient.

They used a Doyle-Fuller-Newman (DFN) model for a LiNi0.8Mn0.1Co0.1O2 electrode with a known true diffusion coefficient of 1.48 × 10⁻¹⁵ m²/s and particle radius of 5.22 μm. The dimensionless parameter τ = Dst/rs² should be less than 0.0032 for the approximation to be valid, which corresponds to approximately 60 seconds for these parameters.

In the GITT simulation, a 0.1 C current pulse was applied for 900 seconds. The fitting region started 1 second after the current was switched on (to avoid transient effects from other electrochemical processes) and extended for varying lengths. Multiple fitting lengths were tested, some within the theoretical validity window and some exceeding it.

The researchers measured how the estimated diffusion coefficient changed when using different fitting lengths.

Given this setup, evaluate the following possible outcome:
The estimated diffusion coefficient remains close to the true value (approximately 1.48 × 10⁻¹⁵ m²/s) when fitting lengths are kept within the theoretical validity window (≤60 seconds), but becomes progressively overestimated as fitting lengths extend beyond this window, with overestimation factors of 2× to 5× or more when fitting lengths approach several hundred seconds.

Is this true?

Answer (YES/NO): NO